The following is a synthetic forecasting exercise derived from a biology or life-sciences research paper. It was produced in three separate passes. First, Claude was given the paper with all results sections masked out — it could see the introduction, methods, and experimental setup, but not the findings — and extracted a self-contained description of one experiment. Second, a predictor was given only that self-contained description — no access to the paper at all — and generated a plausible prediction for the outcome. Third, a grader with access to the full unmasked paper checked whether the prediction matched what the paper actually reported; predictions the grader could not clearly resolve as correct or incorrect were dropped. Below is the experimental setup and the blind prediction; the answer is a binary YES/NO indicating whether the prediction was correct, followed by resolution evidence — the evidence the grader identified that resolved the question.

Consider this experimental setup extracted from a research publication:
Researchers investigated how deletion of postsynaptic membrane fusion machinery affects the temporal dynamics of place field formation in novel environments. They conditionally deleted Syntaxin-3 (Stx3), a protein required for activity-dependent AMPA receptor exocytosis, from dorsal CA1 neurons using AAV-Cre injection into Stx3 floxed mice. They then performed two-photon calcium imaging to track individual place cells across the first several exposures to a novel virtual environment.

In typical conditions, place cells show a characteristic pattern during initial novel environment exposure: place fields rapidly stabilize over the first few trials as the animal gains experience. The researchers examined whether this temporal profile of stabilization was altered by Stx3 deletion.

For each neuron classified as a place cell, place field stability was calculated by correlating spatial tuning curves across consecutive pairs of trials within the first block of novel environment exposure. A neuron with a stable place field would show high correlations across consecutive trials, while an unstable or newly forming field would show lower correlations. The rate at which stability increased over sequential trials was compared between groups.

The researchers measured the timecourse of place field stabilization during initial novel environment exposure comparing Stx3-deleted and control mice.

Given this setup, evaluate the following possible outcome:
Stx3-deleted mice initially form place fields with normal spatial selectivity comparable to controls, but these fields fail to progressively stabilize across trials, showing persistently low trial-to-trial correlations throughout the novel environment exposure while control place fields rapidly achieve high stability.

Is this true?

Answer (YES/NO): NO